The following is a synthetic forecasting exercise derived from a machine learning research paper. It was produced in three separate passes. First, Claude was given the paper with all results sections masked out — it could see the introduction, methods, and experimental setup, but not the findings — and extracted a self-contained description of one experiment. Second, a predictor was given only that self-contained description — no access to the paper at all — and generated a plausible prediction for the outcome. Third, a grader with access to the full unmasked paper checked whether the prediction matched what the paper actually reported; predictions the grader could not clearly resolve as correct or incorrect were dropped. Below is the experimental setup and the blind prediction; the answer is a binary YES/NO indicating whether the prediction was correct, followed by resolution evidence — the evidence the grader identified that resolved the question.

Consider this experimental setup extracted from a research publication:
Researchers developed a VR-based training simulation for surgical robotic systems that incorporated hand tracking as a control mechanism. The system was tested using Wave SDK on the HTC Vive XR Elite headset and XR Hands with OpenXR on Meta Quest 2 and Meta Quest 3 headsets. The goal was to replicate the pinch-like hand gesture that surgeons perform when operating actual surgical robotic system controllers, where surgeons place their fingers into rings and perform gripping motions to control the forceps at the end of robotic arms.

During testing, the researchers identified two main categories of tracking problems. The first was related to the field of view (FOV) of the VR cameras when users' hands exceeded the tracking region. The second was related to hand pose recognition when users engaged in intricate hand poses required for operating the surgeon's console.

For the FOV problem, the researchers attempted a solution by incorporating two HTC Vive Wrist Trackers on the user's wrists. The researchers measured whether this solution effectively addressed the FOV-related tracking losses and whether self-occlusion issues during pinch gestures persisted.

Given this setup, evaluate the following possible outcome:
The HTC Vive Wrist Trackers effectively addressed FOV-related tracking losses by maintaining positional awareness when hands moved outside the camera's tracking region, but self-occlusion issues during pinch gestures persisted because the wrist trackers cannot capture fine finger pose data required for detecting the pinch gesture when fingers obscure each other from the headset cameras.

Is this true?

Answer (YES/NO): YES